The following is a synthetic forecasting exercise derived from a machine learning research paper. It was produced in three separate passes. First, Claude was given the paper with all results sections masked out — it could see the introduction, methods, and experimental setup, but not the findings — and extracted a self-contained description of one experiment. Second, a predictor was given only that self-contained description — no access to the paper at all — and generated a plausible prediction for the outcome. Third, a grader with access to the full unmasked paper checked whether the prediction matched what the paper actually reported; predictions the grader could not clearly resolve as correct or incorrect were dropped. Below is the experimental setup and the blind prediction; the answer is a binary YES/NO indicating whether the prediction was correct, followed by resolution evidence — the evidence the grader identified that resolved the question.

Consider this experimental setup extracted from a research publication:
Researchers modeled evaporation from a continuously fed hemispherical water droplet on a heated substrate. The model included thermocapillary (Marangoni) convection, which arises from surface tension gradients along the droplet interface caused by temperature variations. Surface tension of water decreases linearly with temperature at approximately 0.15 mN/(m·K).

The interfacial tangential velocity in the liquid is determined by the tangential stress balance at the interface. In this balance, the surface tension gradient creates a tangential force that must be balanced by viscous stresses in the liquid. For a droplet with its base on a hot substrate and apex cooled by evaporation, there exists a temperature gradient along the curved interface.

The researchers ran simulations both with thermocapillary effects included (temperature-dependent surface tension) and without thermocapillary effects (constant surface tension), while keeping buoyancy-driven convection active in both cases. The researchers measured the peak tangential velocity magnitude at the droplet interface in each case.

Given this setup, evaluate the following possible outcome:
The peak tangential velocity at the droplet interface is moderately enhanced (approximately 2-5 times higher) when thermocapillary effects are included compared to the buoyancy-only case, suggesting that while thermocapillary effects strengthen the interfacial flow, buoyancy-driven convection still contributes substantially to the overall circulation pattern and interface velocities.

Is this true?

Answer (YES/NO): NO